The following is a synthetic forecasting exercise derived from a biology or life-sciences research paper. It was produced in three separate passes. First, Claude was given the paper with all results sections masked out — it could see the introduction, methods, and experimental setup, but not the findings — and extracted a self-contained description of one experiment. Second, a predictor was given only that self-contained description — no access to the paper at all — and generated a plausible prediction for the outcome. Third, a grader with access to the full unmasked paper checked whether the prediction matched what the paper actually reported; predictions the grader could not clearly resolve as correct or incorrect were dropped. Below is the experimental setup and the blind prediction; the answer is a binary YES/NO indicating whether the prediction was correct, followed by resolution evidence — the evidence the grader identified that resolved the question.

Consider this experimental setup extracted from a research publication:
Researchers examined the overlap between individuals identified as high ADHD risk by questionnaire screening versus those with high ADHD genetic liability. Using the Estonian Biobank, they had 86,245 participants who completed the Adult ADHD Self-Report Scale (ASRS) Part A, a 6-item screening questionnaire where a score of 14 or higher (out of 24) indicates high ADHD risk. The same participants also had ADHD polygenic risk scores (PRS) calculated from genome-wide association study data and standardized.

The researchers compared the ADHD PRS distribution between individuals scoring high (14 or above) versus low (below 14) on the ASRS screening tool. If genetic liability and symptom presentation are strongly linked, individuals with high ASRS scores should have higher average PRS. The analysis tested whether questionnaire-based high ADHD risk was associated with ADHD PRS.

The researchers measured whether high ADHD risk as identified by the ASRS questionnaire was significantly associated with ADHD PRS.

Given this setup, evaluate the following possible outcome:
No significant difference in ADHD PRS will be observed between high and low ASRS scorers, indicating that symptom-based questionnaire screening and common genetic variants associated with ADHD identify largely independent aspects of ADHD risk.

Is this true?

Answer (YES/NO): NO